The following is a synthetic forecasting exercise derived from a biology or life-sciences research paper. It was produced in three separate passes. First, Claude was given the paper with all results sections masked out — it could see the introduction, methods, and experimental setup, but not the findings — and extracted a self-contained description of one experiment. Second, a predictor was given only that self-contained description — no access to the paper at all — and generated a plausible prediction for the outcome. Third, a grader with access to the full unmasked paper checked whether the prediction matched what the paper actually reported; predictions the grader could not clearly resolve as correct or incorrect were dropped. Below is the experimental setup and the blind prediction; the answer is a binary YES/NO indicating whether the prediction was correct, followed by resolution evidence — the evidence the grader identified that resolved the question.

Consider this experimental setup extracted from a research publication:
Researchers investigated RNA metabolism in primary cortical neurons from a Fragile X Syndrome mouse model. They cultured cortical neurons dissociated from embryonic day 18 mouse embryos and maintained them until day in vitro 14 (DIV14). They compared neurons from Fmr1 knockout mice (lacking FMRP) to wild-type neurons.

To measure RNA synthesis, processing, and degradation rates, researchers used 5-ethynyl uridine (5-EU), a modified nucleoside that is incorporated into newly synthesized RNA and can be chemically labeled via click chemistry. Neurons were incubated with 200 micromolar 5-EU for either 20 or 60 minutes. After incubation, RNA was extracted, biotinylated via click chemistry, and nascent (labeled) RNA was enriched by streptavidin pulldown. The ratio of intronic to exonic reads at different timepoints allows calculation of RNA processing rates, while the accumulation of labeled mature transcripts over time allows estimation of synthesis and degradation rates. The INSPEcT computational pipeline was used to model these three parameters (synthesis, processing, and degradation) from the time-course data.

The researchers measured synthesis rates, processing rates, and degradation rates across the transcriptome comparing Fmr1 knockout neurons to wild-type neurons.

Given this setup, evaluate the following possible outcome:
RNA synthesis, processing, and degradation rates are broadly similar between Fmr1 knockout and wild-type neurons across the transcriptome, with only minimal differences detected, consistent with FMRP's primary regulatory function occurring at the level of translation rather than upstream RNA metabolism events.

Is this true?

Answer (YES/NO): NO